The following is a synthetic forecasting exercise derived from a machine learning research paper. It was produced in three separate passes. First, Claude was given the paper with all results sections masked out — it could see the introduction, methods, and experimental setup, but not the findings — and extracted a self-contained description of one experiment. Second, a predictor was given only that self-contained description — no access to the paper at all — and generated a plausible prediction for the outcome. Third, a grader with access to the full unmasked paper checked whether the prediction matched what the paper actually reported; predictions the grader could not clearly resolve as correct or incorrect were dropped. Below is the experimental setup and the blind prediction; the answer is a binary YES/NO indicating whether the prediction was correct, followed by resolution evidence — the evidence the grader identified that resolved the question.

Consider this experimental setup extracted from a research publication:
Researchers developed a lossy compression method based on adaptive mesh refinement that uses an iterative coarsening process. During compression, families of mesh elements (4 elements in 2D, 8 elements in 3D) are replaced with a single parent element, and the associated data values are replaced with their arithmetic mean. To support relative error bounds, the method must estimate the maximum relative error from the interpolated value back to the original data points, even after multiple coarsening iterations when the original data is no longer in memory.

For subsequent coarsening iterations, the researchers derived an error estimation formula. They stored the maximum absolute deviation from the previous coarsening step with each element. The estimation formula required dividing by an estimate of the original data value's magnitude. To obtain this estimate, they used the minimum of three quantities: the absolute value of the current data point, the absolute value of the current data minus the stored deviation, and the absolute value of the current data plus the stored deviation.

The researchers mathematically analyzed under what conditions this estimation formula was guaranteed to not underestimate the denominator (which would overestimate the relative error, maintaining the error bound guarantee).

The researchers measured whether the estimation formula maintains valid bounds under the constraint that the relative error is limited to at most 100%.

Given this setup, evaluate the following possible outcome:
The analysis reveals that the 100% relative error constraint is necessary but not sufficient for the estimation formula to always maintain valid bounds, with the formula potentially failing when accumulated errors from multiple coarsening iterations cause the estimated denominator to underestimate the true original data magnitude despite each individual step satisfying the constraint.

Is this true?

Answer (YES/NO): NO